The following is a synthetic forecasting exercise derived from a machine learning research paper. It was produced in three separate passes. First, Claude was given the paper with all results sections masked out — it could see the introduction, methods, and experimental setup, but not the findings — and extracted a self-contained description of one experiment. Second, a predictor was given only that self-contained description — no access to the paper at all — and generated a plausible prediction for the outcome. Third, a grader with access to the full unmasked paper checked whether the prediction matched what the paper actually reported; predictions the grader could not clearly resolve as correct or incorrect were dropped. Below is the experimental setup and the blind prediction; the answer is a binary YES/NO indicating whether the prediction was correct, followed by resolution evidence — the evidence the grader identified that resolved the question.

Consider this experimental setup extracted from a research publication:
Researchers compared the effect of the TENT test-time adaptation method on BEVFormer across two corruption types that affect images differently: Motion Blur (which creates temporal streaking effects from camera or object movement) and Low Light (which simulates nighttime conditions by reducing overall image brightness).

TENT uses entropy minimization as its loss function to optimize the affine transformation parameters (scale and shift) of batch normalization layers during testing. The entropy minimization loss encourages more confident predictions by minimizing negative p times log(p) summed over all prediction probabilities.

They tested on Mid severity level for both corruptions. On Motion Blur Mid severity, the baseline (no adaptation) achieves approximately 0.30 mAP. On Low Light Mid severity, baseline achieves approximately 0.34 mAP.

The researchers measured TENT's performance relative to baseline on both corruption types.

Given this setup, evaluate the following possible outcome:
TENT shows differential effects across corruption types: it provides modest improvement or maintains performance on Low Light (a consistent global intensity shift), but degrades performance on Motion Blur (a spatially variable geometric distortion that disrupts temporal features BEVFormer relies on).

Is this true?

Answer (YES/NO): NO